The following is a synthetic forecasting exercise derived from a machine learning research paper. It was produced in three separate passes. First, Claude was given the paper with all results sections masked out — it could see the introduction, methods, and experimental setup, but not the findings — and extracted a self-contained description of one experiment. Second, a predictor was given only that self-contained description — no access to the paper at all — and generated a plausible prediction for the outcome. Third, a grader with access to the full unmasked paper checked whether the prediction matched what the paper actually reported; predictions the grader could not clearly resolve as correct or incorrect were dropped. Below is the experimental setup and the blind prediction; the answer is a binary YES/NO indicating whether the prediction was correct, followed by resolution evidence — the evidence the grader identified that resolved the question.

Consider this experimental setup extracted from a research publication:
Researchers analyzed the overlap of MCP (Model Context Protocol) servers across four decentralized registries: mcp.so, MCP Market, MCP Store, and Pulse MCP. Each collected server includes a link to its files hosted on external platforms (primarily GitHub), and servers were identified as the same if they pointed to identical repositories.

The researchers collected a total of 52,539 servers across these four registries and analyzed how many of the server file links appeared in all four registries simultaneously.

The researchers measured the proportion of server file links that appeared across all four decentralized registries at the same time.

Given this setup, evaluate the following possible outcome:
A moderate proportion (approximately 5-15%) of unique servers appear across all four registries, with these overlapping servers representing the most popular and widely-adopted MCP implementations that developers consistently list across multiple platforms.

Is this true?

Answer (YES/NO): NO